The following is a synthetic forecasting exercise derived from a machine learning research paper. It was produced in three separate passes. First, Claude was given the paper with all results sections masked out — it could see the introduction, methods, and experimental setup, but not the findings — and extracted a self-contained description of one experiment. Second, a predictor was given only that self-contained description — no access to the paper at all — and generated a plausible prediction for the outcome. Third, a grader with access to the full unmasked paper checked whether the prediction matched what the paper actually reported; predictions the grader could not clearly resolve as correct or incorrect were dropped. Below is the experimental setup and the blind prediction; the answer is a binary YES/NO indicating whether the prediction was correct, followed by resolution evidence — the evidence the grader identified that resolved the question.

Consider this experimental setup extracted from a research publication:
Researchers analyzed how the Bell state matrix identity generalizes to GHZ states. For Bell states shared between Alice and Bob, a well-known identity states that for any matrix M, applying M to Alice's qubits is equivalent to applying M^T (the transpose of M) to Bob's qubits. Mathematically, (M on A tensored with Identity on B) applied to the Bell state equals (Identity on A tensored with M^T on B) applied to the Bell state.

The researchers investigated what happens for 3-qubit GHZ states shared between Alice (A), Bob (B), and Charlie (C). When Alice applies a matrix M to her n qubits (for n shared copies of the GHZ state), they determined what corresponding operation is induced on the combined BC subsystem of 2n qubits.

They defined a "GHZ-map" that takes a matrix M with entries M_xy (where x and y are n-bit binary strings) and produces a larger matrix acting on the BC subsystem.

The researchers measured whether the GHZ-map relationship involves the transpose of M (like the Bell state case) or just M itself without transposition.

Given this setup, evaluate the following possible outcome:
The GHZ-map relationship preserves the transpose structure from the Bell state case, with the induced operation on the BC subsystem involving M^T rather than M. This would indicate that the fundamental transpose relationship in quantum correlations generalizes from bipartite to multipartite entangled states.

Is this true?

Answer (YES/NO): YES